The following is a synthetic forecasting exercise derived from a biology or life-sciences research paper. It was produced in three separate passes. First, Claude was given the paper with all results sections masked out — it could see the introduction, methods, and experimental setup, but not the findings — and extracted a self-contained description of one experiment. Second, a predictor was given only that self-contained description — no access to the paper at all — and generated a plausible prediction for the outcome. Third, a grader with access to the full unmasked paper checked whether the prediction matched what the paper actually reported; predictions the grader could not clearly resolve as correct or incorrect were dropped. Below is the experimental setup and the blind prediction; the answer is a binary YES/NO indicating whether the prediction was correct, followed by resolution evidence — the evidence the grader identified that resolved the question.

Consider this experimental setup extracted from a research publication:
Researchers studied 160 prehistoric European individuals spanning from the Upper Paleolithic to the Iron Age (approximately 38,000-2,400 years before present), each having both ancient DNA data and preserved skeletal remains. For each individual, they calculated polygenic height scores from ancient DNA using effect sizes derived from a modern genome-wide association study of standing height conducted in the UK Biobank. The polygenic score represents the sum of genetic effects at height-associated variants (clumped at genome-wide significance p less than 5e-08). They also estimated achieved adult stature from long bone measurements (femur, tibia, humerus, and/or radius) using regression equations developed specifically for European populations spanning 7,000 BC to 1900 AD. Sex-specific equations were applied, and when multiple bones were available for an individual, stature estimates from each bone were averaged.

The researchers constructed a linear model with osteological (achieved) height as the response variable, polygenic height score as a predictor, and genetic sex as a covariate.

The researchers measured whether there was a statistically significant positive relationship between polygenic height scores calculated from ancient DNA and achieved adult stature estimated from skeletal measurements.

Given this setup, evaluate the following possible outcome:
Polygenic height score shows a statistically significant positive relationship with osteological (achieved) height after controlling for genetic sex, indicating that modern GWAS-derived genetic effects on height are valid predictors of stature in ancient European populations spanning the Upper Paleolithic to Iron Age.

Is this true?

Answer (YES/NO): YES